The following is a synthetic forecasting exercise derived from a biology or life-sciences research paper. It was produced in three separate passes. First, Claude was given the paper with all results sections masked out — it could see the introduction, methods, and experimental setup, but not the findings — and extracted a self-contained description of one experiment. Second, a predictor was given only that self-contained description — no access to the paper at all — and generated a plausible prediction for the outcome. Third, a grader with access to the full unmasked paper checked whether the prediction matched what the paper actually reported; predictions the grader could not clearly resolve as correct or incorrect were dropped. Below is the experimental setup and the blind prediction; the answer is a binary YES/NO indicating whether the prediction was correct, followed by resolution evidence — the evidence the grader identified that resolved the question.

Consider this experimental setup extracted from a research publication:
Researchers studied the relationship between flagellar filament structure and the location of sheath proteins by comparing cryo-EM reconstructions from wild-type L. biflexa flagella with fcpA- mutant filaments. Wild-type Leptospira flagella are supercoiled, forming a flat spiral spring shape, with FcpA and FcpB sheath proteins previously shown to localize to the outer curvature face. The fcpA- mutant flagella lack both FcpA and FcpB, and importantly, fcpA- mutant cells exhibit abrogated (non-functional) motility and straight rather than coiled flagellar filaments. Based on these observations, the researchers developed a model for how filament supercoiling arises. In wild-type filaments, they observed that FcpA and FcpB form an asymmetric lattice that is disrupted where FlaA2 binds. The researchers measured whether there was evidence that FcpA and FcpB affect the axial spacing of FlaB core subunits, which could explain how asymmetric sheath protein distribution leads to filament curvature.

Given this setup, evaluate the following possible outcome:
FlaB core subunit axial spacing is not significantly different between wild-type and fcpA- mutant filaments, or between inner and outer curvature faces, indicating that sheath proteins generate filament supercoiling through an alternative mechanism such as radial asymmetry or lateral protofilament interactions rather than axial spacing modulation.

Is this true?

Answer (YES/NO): NO